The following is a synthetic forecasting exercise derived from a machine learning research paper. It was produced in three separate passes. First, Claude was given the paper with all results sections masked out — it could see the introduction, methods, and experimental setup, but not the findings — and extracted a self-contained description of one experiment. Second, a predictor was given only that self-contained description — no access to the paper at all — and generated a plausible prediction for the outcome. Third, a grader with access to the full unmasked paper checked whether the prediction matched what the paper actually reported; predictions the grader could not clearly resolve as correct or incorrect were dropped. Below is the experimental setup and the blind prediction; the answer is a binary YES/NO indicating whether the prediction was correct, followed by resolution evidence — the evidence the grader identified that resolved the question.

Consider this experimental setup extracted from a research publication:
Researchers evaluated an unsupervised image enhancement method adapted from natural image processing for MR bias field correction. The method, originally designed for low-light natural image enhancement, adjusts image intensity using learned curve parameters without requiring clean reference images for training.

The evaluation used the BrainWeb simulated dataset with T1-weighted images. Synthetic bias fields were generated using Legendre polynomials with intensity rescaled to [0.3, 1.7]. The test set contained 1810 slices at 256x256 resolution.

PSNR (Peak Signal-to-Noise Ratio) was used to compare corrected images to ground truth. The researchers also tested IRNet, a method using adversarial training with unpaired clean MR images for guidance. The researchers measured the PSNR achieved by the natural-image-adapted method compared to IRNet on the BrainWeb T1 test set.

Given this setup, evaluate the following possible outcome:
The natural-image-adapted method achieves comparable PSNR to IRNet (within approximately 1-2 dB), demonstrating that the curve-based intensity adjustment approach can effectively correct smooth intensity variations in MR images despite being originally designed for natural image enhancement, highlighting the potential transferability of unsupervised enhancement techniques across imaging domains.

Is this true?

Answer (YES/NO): NO